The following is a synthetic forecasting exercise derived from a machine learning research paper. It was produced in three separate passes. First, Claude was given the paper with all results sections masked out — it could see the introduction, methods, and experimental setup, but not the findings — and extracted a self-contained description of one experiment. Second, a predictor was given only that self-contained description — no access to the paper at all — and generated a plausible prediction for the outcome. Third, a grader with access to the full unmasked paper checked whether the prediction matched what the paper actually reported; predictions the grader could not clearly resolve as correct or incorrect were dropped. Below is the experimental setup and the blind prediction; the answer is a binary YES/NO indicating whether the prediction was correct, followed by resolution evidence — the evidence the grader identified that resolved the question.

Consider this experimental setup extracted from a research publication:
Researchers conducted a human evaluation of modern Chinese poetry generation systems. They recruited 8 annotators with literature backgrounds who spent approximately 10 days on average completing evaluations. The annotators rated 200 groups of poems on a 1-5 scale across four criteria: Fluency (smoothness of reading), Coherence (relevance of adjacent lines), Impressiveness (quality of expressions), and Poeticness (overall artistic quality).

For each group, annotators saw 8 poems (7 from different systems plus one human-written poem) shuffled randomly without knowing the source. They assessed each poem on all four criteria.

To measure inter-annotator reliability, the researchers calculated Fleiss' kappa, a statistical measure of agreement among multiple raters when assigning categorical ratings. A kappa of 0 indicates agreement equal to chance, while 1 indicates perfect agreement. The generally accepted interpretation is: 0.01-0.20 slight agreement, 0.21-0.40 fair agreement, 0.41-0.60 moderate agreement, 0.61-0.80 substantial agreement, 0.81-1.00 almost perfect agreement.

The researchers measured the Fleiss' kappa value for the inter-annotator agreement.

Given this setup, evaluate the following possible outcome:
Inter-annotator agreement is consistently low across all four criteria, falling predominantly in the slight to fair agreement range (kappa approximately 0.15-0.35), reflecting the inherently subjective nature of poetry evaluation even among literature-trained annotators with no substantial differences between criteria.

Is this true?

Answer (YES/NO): NO